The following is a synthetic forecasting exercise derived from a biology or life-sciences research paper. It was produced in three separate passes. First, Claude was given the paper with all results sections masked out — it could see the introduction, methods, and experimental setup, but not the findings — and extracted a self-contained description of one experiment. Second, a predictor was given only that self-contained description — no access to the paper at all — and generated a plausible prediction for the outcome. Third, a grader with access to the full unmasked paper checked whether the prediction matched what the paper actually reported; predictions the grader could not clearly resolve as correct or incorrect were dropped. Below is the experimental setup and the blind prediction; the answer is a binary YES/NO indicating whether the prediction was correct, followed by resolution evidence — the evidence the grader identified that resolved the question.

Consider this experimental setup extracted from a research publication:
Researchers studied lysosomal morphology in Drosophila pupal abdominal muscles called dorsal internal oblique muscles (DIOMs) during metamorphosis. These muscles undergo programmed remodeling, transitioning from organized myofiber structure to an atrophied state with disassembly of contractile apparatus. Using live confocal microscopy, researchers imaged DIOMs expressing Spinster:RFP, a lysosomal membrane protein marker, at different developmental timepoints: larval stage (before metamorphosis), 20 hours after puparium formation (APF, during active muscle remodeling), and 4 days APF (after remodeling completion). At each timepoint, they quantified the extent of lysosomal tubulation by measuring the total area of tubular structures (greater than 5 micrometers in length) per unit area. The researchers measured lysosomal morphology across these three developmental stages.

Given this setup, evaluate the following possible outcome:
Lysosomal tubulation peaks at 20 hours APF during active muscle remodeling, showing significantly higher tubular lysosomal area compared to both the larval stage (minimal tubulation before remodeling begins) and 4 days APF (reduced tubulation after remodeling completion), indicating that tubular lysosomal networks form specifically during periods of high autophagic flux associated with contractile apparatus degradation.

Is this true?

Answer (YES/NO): YES